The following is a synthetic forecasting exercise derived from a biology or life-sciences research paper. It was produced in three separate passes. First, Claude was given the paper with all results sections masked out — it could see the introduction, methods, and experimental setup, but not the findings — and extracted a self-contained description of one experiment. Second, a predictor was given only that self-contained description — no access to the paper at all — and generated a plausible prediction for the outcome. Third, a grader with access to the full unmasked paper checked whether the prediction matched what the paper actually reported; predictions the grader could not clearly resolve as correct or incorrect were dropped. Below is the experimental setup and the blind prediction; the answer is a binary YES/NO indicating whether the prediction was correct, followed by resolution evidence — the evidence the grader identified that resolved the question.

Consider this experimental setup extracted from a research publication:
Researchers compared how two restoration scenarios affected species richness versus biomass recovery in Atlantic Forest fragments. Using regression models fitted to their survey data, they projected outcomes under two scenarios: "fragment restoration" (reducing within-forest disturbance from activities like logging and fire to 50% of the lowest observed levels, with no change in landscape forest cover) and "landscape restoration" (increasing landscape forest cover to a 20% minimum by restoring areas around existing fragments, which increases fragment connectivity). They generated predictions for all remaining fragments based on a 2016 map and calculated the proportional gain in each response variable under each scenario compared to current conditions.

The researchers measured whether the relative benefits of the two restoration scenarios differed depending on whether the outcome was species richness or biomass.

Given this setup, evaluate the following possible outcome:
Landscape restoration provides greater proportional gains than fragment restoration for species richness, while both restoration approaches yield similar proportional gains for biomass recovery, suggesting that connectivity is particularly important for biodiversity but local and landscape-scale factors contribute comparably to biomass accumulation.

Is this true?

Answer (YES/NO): NO